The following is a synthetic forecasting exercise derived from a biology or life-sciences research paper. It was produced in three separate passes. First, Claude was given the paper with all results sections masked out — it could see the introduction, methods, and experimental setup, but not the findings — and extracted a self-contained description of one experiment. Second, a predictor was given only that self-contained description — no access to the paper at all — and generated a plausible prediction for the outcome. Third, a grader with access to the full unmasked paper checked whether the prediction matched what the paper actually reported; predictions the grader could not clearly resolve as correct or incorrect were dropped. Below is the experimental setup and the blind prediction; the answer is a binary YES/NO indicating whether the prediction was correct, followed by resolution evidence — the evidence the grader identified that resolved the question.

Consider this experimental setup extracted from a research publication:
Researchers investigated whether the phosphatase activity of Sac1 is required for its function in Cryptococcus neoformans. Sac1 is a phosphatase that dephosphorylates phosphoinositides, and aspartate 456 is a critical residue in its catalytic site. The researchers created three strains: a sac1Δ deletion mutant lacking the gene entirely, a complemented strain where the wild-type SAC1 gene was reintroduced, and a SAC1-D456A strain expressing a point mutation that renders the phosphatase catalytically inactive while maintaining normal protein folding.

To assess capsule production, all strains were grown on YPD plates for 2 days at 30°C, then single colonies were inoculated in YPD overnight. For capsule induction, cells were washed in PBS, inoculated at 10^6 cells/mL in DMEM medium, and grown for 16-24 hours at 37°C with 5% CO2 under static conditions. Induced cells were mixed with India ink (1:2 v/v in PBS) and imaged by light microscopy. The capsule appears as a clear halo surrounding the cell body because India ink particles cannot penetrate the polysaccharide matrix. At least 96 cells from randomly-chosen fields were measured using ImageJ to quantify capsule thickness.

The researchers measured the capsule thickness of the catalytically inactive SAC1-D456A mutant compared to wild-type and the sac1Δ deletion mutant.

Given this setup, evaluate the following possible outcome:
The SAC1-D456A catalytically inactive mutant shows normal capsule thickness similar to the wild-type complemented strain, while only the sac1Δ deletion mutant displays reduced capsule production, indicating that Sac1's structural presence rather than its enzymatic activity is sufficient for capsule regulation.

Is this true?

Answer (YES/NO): NO